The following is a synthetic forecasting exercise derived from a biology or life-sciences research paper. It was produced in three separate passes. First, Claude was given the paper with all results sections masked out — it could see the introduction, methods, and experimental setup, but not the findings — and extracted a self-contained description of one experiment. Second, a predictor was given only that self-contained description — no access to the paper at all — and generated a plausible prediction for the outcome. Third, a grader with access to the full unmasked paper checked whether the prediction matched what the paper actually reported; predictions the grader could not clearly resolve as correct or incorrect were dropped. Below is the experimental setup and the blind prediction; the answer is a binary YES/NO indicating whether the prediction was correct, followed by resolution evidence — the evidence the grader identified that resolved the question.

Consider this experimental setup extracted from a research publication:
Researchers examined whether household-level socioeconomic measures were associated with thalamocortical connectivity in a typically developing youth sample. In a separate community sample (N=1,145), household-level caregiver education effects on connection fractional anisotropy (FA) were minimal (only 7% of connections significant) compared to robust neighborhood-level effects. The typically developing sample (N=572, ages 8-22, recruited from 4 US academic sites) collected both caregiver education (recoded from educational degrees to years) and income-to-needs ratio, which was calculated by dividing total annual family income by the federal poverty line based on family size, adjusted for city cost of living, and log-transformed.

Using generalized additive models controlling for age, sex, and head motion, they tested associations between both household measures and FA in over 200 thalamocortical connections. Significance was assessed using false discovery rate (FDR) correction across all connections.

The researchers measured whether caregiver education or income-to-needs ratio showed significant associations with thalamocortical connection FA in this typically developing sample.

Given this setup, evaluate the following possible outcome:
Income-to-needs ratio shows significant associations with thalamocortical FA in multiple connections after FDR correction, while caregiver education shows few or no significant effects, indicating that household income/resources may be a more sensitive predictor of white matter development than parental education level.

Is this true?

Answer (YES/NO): NO